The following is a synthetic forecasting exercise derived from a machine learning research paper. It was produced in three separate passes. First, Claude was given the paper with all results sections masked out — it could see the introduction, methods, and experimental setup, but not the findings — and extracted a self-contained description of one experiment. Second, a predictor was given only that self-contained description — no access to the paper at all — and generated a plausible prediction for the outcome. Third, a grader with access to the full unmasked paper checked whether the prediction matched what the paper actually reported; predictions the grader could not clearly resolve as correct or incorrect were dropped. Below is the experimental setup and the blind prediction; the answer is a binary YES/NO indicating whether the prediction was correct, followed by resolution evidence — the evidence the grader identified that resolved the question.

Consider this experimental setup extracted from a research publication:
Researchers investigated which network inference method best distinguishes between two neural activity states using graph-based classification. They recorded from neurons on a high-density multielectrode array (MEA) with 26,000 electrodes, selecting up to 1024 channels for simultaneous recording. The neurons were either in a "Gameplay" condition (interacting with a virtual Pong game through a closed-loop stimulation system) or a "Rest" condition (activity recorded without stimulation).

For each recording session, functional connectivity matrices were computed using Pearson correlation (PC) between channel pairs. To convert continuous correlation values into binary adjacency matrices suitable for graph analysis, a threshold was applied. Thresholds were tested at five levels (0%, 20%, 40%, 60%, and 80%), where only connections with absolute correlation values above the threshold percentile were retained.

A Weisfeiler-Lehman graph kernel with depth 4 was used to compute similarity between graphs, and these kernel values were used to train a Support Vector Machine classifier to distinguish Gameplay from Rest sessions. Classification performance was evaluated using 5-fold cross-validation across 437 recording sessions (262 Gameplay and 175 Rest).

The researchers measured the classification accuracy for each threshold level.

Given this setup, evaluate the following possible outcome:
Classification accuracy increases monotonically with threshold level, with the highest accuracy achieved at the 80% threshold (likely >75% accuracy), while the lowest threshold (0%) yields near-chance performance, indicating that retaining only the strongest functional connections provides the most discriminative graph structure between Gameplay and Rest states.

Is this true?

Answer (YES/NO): NO